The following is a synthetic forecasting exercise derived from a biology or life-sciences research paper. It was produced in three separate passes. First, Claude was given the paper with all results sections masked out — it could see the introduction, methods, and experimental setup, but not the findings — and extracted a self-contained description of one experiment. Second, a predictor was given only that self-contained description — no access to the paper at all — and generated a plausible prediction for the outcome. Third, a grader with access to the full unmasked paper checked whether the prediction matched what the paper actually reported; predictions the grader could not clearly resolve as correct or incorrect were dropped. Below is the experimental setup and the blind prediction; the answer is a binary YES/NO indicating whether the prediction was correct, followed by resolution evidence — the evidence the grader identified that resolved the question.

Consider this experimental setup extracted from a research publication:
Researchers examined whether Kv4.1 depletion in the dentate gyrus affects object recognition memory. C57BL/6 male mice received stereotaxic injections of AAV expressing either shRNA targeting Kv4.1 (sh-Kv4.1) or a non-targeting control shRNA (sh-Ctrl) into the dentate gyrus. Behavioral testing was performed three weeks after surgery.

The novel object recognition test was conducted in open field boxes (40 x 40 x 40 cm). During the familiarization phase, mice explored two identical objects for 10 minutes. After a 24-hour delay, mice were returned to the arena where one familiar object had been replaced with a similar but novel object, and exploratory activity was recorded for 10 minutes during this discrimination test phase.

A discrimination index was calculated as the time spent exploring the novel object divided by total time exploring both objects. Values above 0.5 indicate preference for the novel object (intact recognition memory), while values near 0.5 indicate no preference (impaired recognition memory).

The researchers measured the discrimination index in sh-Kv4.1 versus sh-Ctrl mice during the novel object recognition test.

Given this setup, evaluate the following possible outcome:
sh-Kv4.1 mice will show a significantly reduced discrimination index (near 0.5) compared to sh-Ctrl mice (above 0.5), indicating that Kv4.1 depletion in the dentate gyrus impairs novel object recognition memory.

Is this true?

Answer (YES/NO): YES